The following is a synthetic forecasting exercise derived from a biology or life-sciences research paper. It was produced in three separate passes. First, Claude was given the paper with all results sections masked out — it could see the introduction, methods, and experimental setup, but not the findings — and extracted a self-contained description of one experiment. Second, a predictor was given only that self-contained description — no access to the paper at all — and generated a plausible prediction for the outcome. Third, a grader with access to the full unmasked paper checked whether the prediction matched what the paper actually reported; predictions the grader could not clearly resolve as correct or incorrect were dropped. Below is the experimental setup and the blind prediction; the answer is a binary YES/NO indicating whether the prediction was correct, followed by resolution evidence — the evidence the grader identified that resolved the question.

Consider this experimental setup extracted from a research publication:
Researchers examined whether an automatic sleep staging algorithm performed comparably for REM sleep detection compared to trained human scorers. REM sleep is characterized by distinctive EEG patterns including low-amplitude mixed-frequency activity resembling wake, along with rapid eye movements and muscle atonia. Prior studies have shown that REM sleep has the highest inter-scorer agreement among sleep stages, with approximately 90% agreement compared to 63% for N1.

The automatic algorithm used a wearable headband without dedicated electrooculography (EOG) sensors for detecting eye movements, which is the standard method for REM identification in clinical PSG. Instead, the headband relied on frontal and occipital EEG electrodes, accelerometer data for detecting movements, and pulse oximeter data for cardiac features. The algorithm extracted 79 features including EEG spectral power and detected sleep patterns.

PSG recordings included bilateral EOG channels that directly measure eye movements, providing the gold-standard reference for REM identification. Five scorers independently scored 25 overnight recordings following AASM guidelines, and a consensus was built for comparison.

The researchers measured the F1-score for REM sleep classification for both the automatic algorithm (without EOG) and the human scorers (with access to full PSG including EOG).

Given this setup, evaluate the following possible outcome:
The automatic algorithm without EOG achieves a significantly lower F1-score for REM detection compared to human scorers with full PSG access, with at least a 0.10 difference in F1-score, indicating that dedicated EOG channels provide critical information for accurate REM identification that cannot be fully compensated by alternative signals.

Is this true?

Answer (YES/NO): NO